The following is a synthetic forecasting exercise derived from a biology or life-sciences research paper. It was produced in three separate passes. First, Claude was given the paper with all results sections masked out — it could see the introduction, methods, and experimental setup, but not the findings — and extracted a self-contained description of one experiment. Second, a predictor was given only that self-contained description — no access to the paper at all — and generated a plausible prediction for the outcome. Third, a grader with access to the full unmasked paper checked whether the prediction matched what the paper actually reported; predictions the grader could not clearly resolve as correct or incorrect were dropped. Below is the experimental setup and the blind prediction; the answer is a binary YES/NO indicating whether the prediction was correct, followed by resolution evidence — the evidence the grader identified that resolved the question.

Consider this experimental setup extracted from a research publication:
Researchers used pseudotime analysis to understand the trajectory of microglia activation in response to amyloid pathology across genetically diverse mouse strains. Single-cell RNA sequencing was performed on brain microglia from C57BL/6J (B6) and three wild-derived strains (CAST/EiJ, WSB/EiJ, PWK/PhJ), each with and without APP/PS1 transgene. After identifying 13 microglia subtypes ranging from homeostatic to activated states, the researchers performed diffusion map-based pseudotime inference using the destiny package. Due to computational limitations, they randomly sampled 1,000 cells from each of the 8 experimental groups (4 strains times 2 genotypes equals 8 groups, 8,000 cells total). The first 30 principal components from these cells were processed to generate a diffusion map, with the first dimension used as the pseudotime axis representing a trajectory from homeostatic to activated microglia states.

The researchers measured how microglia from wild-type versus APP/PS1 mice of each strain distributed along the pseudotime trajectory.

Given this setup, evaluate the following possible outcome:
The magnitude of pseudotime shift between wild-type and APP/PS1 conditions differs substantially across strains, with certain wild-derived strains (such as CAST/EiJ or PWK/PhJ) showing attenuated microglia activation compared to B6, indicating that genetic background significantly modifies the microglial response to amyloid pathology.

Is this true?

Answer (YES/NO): NO